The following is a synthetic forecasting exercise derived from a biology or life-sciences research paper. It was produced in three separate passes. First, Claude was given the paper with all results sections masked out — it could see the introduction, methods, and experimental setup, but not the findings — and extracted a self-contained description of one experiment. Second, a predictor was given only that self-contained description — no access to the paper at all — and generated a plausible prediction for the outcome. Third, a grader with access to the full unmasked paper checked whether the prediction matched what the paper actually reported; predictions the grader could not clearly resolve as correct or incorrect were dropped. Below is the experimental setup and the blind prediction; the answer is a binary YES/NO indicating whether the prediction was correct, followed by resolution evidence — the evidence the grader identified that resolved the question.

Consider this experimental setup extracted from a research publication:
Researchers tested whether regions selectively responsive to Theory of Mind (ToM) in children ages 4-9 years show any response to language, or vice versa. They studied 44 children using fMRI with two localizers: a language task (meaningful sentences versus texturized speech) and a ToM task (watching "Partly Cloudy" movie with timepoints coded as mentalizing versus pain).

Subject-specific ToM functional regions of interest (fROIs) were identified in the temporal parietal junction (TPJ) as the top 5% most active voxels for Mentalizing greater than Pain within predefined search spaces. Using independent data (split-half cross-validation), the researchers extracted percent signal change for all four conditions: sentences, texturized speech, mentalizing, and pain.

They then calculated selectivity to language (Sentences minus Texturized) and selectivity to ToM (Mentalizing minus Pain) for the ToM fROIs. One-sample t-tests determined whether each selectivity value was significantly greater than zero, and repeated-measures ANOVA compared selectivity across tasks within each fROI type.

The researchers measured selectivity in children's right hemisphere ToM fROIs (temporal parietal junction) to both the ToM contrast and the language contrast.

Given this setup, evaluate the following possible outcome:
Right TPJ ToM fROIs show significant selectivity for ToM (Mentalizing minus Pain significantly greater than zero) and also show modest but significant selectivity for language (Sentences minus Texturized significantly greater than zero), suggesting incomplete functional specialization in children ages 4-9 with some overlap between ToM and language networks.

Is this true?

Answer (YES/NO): YES